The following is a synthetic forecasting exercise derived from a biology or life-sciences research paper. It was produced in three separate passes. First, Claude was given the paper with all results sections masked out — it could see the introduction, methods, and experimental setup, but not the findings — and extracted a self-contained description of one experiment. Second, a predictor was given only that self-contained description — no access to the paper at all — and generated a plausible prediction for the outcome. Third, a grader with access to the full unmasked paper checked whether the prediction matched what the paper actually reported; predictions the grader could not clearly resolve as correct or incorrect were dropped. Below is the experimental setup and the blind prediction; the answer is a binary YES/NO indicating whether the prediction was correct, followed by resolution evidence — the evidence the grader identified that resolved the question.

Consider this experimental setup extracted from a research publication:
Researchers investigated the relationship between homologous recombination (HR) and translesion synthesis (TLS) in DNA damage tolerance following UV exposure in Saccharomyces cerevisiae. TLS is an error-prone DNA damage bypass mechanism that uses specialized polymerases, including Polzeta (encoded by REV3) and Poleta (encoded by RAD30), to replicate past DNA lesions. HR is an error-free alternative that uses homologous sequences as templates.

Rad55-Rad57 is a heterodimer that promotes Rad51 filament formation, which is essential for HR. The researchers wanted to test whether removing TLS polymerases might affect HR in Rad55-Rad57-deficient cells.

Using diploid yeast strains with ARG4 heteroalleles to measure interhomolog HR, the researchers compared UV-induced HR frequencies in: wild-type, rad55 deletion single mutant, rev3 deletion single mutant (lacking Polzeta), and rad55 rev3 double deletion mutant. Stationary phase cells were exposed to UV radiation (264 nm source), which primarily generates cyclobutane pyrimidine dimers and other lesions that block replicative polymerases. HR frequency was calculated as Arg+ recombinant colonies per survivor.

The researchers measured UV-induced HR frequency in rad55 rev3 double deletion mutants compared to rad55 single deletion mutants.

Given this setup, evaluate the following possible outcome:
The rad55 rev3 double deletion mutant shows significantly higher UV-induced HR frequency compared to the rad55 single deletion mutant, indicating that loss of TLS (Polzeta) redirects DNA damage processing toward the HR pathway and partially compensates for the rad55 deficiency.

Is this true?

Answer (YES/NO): YES